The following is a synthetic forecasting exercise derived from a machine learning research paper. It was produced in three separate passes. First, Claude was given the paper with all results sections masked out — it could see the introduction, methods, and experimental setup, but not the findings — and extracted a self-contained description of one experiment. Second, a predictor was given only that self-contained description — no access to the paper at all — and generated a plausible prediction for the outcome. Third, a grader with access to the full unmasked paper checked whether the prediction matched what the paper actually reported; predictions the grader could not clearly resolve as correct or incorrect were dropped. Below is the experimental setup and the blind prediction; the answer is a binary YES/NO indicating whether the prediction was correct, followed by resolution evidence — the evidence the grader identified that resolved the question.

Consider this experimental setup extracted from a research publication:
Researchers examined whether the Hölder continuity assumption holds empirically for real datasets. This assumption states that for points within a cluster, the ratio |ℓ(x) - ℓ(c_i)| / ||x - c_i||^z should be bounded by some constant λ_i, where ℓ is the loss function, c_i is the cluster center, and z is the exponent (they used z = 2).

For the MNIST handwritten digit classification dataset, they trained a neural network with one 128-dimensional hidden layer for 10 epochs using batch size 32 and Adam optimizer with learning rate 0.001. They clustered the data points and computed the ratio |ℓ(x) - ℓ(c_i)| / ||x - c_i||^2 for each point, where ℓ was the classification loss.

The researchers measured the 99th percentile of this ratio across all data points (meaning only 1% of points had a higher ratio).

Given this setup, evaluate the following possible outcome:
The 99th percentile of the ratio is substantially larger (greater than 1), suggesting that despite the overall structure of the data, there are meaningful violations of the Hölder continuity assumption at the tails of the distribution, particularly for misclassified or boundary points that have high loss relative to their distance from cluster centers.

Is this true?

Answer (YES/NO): NO